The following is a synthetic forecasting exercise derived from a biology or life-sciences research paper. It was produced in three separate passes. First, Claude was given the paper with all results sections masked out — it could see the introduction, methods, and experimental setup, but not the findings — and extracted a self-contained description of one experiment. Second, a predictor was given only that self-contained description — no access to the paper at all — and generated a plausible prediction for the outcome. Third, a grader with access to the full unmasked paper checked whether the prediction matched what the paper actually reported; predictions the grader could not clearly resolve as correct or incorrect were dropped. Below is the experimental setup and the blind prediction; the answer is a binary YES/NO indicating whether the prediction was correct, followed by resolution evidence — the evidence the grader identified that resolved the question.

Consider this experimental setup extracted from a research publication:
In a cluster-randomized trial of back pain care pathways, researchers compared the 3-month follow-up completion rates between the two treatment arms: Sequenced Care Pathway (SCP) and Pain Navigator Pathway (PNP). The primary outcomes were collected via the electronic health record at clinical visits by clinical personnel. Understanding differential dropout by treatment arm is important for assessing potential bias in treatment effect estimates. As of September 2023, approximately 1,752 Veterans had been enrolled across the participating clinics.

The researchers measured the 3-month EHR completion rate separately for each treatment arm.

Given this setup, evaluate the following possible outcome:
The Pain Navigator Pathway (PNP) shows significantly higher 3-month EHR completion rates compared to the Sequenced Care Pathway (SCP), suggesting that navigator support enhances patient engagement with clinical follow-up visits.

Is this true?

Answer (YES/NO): NO